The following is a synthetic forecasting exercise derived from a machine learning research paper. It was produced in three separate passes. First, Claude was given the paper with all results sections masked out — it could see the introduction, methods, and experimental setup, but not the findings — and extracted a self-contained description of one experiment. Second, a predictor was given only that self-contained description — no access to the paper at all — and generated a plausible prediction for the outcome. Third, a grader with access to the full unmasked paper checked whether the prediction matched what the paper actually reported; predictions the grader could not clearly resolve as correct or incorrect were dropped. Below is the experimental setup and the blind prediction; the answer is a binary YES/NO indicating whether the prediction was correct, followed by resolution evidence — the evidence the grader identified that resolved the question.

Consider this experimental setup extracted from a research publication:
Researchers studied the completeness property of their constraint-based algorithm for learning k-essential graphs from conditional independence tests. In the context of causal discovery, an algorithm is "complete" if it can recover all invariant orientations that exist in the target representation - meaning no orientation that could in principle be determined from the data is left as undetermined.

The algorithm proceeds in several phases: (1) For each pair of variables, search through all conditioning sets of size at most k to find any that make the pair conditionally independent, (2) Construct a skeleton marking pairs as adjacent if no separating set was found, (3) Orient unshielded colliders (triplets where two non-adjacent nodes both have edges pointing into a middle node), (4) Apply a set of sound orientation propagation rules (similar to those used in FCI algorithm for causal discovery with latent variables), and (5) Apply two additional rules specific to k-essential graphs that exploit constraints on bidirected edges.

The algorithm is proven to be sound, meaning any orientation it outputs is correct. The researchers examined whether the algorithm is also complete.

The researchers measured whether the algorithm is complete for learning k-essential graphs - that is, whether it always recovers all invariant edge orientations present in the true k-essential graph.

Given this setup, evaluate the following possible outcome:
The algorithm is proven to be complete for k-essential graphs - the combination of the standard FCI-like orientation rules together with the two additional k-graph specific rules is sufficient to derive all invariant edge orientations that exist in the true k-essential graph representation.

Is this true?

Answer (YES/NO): NO